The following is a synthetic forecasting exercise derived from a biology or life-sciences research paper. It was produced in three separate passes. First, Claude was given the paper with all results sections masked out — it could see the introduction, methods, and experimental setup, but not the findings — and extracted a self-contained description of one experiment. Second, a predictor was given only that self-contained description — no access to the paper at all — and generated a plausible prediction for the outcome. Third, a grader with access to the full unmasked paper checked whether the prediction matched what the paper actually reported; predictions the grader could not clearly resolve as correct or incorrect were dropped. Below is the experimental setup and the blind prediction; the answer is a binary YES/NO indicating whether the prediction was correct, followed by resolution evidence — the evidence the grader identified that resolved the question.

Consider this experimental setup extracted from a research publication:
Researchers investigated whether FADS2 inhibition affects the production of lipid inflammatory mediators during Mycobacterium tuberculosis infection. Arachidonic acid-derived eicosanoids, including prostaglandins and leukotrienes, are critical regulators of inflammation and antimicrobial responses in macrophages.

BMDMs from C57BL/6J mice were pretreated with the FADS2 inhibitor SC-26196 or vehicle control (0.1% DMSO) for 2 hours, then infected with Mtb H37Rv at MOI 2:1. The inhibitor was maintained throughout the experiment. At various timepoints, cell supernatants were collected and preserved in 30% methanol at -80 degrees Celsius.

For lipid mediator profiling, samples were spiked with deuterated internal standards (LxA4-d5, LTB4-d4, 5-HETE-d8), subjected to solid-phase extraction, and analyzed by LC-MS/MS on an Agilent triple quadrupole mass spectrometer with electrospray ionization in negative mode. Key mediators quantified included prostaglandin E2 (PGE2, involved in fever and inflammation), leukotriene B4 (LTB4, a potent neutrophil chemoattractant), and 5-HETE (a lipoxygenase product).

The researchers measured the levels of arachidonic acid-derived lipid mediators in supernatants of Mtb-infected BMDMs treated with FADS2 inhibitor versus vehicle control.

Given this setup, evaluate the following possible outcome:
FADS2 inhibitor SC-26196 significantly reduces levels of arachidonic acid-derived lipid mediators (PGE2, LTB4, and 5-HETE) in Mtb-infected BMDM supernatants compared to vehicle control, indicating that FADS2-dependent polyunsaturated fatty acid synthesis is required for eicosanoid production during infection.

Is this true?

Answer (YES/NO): YES